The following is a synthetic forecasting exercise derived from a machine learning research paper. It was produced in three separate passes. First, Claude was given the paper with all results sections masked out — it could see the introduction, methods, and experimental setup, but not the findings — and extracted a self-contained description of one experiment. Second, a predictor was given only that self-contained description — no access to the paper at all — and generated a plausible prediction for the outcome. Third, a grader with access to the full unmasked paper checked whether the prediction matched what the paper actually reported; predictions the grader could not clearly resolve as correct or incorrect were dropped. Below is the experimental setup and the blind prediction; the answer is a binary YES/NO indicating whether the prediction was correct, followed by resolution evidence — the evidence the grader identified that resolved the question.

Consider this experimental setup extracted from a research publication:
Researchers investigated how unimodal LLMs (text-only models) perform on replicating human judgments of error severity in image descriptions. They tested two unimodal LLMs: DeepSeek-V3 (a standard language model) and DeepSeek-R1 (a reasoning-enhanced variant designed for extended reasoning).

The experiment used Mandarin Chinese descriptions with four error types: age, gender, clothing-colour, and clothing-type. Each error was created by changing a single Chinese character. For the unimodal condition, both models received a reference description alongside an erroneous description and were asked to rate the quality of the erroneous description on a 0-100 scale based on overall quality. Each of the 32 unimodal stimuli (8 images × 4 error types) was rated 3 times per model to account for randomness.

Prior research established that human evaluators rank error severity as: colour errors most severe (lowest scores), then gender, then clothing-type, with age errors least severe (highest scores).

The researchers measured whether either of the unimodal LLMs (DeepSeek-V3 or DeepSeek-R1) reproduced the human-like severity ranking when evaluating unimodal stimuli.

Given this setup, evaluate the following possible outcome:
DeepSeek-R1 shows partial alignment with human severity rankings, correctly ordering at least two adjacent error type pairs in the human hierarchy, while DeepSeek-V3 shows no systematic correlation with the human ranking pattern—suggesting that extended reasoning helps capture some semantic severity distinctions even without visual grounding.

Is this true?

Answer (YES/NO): NO